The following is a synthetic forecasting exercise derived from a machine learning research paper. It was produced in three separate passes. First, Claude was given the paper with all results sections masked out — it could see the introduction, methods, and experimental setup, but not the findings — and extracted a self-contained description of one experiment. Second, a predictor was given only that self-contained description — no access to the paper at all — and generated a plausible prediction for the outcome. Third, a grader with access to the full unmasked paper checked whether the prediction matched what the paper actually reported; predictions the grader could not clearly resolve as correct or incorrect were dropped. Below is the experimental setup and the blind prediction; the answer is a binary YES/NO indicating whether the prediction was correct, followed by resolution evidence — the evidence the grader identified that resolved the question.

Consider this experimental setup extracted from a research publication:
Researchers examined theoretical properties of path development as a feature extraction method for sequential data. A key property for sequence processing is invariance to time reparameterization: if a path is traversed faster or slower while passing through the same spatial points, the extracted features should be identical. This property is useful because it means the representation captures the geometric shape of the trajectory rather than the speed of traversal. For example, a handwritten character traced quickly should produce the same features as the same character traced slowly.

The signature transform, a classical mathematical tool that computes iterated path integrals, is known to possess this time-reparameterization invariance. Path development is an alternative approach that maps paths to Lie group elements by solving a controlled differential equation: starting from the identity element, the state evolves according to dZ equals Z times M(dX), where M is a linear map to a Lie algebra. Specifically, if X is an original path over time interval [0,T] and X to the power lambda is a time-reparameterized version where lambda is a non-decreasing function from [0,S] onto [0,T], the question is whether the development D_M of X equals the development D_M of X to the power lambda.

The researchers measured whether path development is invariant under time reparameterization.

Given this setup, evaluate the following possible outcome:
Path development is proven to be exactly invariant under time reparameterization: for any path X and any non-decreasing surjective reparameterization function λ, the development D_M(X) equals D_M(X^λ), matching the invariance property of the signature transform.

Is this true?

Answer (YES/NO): YES